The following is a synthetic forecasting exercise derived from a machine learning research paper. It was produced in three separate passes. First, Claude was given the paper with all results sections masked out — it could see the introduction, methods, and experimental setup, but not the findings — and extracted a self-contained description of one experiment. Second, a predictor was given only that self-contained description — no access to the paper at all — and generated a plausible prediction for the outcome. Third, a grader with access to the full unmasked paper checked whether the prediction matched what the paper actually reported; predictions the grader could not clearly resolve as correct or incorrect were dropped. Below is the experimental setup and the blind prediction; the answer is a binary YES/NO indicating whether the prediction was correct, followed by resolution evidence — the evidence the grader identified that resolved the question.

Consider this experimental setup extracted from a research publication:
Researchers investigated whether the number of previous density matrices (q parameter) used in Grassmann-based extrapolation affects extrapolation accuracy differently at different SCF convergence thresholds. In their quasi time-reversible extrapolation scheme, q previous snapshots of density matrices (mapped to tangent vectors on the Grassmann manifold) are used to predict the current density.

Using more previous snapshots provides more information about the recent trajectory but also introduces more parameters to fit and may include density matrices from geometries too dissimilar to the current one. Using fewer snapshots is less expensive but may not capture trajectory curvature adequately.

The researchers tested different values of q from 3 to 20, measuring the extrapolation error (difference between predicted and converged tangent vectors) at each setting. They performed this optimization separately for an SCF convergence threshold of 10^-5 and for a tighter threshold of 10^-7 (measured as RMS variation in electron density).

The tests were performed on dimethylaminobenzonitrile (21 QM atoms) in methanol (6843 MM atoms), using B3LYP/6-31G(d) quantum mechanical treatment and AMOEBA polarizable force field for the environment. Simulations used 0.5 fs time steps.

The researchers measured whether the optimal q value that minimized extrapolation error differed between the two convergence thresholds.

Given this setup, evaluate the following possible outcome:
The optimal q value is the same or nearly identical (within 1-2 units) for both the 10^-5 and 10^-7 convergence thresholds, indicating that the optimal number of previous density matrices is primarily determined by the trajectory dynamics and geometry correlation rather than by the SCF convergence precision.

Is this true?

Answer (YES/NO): YES